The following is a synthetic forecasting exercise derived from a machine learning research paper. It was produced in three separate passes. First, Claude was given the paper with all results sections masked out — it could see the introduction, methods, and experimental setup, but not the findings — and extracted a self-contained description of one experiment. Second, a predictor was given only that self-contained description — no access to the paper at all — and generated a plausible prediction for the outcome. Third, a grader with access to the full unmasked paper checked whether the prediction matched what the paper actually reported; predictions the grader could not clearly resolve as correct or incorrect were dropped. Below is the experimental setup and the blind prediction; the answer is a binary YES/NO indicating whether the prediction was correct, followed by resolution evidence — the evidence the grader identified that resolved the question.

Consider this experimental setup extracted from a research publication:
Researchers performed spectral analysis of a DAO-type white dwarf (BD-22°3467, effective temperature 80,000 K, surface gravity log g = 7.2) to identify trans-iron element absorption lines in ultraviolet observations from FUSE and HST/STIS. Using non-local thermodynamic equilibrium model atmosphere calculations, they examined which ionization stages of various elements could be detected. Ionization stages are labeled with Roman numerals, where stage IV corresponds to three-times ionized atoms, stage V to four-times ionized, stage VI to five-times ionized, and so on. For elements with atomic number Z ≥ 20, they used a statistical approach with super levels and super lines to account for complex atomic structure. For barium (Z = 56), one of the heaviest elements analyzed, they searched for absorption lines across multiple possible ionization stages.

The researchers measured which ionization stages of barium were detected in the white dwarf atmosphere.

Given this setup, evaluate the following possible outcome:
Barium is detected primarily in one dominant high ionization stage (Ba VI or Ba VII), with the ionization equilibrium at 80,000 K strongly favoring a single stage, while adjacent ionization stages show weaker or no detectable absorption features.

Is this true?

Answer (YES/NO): NO